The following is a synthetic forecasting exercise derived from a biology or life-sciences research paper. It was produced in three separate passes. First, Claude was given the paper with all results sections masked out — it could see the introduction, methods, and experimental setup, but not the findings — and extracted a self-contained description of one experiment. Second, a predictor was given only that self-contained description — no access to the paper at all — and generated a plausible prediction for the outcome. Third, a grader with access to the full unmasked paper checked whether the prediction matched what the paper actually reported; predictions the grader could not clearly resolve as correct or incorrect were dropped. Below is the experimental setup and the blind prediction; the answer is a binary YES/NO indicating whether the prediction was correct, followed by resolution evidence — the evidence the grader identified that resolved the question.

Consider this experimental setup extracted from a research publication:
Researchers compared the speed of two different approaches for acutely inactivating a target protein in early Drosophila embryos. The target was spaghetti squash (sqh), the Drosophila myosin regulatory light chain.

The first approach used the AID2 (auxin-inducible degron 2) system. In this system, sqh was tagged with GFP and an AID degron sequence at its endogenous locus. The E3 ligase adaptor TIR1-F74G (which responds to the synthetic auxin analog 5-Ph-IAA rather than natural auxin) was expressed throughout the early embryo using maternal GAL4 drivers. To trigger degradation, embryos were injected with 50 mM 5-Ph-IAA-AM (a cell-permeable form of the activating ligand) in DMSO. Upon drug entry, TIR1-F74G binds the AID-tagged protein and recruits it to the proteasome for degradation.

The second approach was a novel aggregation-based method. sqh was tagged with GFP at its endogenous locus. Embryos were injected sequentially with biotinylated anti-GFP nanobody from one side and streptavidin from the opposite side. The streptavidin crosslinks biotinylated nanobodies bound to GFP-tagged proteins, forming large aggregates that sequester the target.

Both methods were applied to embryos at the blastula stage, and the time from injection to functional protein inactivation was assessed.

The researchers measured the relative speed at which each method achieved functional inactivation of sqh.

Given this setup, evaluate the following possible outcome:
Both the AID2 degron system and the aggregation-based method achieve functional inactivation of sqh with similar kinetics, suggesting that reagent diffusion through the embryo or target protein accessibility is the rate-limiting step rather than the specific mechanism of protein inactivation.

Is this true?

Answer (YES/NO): NO